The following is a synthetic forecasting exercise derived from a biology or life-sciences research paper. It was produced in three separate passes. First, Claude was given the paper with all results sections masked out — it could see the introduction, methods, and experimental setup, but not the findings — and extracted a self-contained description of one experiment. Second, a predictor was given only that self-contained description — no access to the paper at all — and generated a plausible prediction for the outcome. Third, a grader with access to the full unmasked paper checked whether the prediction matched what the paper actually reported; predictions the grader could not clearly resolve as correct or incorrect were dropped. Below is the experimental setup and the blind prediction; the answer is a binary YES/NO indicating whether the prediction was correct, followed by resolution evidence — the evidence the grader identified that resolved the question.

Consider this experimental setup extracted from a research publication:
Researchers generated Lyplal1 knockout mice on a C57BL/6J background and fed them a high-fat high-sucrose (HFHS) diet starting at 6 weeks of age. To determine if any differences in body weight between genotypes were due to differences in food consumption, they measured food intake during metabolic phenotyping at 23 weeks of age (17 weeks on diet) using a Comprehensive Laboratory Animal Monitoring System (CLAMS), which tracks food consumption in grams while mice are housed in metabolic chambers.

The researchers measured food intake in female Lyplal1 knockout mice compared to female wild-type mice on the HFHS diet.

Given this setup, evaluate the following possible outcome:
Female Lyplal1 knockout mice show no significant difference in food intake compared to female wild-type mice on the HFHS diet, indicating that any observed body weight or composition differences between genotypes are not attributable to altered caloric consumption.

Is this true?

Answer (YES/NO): YES